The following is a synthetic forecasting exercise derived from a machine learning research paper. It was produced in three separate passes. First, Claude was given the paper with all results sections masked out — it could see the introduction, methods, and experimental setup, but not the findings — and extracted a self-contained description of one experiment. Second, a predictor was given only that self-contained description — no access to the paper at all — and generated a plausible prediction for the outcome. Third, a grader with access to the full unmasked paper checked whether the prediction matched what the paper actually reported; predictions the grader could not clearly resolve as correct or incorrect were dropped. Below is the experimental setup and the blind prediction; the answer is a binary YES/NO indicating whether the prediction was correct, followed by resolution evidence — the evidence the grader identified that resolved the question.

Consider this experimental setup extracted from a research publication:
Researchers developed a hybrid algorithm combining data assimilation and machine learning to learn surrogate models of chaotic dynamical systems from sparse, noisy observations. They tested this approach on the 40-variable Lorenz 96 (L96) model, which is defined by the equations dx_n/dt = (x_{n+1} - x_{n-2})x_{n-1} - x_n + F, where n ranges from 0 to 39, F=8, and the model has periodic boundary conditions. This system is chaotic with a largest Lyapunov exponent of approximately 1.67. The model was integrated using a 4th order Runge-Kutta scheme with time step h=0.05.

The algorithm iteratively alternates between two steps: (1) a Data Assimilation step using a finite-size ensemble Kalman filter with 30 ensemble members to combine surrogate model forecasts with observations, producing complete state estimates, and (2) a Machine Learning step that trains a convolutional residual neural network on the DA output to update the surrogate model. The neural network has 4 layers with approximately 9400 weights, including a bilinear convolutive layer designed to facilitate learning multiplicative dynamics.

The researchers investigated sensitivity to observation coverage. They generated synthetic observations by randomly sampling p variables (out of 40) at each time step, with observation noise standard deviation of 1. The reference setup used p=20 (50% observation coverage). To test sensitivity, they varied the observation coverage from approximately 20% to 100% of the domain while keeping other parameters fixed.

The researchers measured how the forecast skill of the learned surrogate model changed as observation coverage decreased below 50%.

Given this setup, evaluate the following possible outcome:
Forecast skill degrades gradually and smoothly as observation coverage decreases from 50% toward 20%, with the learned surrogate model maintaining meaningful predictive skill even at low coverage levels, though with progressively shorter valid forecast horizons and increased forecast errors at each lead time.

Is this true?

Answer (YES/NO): NO